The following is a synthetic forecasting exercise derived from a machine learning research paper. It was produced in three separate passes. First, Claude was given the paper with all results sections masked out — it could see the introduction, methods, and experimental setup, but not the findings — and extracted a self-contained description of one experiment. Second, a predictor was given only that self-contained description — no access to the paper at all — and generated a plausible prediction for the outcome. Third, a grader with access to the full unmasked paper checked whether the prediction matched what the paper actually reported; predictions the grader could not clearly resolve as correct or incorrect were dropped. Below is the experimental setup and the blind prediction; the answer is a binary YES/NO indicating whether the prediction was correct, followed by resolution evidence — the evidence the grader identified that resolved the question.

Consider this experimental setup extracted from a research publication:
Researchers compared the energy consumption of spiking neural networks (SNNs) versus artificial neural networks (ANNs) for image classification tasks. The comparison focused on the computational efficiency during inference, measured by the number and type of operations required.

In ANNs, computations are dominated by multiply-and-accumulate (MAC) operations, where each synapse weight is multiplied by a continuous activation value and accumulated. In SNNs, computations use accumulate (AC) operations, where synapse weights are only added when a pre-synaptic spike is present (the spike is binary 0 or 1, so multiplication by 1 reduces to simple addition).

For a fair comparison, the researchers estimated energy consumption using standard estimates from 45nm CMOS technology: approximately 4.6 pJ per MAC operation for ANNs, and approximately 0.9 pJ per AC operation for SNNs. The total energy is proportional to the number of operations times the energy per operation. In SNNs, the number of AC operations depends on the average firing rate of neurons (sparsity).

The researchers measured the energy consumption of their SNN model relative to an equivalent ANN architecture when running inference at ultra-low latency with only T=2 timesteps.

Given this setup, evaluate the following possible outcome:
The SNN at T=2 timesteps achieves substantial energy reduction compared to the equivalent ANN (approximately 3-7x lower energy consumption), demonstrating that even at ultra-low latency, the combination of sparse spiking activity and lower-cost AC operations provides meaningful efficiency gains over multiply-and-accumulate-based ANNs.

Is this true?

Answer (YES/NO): NO